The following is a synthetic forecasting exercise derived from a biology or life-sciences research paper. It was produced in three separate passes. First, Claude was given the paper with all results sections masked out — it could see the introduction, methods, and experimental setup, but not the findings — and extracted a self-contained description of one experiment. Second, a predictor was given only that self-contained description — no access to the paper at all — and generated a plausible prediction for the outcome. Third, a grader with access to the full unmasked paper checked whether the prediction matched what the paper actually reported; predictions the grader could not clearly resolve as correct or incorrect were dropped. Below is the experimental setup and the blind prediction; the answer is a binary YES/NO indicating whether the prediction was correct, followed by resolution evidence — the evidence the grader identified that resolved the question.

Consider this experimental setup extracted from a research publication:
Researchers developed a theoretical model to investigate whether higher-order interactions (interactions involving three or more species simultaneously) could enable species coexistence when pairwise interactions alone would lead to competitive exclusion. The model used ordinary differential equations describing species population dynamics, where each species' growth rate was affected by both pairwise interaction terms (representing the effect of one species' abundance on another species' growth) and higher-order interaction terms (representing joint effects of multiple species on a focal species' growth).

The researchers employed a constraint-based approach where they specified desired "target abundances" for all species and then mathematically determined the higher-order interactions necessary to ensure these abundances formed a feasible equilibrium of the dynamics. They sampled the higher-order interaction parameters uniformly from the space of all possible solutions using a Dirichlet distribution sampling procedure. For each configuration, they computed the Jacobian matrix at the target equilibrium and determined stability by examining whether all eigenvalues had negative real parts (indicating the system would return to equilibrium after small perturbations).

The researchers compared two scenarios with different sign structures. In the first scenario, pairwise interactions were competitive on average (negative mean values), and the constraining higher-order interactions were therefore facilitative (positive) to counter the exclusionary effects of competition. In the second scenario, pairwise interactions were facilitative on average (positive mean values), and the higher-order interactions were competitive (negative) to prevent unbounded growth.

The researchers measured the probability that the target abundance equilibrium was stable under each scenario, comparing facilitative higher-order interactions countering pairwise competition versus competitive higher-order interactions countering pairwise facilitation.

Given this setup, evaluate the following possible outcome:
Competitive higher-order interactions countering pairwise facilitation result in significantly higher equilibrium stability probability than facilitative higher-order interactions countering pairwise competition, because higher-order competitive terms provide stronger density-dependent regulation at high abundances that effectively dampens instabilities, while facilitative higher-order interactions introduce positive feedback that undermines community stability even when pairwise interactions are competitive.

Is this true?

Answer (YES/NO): YES